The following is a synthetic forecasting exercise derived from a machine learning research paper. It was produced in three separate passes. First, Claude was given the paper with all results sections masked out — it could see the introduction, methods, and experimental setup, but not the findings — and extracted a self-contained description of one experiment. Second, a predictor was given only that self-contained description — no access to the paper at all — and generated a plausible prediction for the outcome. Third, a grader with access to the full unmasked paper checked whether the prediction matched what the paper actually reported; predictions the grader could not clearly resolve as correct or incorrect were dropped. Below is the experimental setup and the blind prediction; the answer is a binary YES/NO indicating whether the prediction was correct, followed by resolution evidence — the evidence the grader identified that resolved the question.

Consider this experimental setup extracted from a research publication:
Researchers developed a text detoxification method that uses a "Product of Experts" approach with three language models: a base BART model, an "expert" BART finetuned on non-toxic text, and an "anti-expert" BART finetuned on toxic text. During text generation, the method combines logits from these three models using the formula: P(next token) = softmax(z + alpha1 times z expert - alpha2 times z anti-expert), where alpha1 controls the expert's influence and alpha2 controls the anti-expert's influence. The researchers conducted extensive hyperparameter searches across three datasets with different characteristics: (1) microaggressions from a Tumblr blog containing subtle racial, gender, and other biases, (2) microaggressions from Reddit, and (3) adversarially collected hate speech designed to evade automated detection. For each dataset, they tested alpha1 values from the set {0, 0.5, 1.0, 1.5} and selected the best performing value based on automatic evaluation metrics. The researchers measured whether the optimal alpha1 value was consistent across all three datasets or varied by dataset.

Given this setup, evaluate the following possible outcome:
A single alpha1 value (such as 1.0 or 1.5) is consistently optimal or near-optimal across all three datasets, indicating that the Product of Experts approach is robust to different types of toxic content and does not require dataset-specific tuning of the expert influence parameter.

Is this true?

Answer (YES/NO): YES